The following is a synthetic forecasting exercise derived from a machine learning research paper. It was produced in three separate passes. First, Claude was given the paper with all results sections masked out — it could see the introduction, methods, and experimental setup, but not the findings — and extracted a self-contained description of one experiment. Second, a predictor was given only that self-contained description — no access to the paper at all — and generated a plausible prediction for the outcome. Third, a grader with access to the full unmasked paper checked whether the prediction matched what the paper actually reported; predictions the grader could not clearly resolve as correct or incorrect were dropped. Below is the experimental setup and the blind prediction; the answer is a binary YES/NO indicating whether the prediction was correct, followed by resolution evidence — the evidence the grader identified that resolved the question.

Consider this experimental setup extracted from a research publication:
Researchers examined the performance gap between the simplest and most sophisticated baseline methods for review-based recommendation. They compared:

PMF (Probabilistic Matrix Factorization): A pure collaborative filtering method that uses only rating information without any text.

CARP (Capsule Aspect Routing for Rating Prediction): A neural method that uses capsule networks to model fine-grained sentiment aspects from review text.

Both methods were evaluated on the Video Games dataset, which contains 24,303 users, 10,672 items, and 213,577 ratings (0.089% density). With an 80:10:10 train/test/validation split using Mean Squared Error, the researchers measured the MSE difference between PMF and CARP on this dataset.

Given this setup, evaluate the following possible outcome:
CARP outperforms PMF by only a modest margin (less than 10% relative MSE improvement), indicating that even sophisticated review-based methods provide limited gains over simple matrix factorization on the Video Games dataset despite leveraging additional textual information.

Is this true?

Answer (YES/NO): NO